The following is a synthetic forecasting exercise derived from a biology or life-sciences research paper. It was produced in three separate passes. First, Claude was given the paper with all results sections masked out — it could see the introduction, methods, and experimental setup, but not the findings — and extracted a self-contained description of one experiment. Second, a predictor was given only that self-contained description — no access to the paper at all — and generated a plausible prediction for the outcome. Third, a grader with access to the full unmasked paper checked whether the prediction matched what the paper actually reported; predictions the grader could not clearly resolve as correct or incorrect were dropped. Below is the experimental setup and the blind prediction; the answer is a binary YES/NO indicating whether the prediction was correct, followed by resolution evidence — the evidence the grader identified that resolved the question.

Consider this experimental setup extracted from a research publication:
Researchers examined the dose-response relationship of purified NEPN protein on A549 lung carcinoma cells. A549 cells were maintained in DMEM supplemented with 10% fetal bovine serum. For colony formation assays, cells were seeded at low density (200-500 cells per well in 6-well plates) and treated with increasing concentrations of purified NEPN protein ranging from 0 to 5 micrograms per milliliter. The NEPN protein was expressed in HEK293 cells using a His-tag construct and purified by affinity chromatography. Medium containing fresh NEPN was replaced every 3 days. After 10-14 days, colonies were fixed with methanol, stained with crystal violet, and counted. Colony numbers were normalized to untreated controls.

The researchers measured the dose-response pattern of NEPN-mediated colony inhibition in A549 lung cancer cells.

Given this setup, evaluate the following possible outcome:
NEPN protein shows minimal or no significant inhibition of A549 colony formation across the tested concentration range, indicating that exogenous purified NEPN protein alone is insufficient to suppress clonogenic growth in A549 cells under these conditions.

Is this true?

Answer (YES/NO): NO